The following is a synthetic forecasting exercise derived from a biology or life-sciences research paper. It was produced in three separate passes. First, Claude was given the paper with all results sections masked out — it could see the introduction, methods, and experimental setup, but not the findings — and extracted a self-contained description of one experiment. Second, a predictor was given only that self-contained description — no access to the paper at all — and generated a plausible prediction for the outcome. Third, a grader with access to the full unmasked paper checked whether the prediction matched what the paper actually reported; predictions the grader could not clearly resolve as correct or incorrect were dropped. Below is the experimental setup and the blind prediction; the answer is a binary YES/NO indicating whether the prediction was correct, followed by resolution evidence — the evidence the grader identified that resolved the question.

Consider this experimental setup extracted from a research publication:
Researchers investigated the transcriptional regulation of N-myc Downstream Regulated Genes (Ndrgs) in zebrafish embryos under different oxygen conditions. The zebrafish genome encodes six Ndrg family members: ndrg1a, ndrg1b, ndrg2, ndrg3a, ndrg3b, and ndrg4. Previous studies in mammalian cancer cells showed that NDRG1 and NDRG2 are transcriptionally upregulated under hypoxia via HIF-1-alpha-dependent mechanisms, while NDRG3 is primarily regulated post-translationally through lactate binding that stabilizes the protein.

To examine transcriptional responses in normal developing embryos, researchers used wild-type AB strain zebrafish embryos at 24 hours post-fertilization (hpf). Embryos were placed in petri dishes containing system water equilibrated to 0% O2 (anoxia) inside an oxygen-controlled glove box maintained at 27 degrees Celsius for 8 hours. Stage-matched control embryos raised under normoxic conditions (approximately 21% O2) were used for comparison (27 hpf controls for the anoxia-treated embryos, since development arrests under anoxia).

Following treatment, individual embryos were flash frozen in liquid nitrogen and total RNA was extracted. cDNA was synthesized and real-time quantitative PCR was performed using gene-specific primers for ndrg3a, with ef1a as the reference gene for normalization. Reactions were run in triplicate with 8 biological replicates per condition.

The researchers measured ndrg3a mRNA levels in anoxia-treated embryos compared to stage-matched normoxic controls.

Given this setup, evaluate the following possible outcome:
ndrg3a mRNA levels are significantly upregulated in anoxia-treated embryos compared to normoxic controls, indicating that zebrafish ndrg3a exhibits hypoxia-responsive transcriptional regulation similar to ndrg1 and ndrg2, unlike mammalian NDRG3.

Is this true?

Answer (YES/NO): NO